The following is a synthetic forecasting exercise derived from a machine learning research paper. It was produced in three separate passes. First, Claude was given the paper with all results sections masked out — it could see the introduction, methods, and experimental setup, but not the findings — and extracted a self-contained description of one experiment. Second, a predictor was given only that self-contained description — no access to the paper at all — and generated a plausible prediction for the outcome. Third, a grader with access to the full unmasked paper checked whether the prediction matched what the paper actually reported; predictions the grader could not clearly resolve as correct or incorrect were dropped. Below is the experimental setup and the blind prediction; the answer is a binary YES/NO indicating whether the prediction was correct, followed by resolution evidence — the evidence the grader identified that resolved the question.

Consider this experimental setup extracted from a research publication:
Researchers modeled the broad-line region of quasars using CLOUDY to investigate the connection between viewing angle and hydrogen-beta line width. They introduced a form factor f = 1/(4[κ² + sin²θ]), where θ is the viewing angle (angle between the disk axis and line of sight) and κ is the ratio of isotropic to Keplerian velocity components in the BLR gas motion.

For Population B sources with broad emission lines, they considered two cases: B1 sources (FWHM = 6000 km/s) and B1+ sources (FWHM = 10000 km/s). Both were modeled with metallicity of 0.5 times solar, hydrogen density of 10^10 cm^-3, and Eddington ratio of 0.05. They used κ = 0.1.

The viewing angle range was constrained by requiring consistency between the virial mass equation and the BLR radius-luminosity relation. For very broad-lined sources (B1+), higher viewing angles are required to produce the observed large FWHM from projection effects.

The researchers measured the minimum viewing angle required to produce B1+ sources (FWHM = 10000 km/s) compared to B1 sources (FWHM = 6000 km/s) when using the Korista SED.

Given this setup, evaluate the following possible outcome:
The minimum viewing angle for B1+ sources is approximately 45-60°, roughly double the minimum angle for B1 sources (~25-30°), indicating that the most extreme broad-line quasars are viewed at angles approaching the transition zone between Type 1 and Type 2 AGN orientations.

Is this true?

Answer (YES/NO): NO